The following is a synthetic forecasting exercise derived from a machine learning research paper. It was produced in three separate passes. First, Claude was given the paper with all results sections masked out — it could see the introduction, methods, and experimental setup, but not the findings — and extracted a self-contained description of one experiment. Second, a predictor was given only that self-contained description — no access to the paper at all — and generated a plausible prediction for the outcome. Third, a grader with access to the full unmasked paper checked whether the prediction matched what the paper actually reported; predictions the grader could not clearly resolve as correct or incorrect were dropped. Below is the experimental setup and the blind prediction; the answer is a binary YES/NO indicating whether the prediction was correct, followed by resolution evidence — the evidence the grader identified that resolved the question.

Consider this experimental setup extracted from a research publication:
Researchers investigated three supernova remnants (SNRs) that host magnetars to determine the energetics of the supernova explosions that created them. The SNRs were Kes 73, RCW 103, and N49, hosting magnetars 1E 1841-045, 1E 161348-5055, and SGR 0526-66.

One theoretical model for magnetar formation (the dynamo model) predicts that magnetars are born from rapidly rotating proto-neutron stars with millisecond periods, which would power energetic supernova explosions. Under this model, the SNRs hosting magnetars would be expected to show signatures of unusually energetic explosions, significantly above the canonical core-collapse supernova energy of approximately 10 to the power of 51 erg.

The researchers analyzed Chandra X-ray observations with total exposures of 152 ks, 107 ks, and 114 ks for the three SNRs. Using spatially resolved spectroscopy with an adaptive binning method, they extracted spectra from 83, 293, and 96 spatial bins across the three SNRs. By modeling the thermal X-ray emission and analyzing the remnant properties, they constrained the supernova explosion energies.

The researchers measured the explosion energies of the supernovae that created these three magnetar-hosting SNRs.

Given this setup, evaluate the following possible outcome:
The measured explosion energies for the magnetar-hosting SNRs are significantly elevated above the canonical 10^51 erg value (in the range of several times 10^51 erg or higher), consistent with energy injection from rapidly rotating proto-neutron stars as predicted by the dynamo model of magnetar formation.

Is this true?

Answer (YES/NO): NO